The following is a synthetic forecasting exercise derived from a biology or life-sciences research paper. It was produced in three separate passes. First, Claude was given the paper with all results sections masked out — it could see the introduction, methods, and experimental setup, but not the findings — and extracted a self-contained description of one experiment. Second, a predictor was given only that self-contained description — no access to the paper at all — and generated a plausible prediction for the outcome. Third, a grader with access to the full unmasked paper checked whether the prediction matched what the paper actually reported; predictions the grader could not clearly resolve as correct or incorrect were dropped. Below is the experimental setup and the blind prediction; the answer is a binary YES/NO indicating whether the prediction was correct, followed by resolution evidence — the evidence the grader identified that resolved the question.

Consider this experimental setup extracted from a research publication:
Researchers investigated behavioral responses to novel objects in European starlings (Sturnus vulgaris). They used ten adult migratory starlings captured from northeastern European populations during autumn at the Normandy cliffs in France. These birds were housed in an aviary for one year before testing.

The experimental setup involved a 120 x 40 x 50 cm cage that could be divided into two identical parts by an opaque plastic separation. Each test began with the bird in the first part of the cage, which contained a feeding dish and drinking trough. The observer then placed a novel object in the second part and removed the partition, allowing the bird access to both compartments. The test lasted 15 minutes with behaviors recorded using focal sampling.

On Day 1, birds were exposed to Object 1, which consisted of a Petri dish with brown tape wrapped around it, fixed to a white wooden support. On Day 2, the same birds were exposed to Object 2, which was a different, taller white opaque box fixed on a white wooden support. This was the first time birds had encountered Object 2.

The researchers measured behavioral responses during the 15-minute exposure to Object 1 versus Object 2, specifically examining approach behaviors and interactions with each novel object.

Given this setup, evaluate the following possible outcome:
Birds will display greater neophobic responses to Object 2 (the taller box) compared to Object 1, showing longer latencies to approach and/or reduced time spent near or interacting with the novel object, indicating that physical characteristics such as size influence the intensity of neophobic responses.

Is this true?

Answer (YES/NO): NO